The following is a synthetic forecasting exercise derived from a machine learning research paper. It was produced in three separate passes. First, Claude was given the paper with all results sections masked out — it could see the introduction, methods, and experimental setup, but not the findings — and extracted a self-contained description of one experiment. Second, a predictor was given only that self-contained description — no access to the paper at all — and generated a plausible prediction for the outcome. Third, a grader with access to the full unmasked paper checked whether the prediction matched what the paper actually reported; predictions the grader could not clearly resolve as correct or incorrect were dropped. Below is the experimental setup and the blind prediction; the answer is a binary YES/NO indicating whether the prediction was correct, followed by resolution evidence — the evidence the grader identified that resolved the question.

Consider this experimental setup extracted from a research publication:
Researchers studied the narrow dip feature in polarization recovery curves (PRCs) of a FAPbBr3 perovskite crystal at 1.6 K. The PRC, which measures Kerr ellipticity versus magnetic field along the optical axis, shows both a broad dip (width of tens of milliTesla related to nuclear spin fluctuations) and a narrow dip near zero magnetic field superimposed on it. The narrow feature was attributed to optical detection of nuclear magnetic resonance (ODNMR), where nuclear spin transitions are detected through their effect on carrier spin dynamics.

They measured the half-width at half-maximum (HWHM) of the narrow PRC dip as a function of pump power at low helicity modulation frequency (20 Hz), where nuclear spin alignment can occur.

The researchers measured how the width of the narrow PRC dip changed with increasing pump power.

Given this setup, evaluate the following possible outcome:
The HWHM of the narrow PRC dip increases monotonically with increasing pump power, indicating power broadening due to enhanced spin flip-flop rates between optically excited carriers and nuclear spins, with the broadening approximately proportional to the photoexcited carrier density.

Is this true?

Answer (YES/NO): NO